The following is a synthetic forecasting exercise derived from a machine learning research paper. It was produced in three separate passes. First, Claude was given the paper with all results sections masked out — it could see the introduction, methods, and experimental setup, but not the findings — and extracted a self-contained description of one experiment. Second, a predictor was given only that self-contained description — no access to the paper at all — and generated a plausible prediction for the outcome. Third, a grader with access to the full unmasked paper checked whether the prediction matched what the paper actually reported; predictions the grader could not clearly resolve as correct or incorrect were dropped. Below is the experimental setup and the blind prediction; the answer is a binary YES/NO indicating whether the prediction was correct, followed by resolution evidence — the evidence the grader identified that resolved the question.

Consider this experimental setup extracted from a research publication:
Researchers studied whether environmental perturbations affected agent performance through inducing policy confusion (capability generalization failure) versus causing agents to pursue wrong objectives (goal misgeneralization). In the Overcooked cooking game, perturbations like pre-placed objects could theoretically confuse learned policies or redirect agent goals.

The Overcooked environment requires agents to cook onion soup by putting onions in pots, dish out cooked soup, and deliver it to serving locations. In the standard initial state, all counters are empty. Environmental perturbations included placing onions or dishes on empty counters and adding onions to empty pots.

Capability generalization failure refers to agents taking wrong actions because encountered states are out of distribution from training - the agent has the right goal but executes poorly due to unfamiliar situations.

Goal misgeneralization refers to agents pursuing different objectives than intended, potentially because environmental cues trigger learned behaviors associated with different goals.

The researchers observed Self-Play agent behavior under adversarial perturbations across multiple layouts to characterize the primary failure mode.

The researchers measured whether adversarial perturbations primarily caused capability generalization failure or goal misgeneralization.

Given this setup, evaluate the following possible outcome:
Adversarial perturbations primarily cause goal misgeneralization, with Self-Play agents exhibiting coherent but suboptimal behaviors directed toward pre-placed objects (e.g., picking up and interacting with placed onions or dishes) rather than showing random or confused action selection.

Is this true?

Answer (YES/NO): NO